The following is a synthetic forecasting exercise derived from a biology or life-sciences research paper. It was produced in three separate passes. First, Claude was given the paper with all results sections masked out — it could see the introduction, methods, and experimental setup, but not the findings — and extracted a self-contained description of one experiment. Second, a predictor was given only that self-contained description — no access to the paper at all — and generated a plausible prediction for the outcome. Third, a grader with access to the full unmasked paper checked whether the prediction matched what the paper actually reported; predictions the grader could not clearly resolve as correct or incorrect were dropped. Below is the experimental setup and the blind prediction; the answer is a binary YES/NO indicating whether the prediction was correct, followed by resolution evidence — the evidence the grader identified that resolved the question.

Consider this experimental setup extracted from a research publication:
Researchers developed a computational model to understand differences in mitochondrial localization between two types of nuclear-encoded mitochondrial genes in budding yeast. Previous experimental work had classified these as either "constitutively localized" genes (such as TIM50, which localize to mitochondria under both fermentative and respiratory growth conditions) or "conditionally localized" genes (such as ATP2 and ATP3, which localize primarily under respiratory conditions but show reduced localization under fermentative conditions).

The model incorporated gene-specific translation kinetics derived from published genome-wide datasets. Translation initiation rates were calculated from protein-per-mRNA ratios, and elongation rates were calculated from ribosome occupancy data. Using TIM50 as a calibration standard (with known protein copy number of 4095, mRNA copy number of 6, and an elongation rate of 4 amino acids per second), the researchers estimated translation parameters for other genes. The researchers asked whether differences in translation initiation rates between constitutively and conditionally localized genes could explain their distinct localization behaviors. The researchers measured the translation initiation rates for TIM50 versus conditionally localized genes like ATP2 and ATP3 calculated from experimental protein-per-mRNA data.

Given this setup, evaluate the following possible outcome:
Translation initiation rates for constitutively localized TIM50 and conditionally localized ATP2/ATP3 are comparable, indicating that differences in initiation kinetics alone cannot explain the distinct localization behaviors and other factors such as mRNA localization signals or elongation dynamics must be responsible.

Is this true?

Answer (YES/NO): NO